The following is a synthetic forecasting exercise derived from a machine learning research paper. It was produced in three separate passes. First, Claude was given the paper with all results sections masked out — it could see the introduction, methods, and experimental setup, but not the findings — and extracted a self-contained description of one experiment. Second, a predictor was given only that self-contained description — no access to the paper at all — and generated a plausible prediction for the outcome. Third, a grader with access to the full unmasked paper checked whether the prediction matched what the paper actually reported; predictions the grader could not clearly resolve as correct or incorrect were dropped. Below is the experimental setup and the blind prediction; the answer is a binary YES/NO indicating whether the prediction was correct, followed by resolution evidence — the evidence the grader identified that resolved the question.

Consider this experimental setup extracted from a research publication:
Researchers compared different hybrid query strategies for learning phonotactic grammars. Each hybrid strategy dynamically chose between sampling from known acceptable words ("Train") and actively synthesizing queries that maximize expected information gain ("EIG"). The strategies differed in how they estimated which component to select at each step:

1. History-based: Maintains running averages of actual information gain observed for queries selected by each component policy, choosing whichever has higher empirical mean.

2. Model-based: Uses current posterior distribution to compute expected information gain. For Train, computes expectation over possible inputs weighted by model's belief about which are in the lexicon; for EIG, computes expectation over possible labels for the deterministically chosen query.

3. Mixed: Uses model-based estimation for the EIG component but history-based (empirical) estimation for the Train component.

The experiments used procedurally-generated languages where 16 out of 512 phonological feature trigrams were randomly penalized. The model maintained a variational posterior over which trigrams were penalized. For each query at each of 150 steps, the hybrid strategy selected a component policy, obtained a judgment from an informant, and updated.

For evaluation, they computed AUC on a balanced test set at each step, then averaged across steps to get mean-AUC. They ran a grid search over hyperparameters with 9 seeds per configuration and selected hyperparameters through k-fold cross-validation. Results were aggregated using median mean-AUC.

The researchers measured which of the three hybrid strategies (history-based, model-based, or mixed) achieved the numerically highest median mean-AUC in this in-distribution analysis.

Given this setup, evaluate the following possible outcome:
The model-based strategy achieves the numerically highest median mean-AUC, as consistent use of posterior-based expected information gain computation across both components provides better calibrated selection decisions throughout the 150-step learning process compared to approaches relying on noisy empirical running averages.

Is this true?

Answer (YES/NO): YES